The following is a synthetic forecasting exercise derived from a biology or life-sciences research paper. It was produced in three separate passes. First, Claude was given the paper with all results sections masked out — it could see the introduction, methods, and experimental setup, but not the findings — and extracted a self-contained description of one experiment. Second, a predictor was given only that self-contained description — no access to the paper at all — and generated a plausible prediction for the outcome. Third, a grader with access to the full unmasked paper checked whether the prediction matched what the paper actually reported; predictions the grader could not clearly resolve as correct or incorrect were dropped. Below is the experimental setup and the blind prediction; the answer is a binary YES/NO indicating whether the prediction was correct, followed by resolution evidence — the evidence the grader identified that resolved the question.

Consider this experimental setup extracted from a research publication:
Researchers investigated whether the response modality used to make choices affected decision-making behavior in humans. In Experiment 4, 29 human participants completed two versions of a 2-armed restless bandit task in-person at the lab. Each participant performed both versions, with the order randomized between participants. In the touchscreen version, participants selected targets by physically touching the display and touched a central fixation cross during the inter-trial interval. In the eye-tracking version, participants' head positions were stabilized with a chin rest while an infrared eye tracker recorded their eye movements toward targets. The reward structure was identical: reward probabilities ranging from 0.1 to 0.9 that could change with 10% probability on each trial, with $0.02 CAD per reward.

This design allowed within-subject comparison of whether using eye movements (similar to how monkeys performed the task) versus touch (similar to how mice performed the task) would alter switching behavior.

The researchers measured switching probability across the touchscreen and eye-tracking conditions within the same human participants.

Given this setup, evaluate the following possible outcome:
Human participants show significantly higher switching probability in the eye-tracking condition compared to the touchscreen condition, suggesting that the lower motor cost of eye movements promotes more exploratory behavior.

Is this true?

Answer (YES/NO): NO